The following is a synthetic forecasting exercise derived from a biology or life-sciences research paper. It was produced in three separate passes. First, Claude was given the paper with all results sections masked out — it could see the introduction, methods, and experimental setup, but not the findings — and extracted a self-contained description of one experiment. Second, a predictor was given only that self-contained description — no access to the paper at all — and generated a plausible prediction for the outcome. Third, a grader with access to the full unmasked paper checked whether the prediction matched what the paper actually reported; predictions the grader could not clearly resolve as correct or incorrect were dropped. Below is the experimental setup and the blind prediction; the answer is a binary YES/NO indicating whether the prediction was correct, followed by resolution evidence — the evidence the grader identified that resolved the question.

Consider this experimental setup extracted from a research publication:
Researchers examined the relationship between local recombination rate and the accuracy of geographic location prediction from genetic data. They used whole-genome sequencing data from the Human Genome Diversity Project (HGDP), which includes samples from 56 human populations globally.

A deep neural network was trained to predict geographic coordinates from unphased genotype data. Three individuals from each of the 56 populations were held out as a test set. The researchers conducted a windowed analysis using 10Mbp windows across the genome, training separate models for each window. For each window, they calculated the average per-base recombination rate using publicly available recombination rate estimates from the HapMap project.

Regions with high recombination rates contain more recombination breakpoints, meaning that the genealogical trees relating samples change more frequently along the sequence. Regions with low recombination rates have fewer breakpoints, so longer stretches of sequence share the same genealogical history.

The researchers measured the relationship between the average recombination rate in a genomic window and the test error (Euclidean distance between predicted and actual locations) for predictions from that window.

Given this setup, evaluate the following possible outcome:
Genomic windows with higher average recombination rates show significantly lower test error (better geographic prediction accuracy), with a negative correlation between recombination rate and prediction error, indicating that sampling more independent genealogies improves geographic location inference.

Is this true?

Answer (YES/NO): YES